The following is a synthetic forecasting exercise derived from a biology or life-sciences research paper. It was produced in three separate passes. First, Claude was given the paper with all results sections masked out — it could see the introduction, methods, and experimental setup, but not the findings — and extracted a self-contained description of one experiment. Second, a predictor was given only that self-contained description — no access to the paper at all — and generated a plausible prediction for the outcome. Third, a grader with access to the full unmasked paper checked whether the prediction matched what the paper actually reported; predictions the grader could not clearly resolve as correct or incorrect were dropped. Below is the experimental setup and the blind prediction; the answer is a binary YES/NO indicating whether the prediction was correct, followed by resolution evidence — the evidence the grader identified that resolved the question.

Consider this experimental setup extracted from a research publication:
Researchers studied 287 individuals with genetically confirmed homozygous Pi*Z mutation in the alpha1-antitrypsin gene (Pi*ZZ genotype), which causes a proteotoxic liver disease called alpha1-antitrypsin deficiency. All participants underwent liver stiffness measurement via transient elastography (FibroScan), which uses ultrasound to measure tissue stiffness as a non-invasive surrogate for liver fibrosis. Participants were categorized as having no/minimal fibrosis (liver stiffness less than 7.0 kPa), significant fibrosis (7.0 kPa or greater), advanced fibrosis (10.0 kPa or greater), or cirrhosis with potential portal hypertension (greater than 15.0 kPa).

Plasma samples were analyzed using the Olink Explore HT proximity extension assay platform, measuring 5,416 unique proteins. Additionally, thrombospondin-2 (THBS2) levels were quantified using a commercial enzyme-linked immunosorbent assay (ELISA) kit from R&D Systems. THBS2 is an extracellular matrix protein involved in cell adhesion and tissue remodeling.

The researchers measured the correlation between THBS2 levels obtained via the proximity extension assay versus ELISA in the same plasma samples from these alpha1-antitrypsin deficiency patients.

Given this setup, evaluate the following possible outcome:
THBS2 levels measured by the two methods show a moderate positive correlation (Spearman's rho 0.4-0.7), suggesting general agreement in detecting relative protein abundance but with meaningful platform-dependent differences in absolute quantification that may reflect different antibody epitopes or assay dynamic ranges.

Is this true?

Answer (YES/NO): NO